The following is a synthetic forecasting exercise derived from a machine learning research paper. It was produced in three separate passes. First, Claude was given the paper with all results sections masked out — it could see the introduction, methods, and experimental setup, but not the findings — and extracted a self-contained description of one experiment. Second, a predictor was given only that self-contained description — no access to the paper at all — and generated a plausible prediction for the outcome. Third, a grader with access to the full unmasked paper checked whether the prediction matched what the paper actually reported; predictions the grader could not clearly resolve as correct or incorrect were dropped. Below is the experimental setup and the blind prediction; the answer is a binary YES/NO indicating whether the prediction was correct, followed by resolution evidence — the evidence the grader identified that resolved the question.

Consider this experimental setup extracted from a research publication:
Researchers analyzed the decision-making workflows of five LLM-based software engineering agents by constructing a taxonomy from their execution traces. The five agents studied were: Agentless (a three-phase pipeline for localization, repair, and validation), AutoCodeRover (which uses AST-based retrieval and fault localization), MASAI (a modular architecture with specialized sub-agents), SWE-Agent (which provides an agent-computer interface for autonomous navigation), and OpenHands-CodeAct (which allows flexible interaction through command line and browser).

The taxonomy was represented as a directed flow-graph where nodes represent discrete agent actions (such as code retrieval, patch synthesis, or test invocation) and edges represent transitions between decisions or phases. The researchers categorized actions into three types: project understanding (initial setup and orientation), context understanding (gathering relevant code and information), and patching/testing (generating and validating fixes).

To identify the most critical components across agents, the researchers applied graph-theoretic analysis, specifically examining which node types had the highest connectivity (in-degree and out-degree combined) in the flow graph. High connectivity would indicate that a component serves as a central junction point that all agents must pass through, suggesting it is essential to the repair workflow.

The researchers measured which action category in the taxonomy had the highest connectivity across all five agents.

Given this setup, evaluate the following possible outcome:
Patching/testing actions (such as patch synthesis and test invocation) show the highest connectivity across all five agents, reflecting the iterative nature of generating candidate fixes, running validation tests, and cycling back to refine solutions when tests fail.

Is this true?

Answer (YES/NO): NO